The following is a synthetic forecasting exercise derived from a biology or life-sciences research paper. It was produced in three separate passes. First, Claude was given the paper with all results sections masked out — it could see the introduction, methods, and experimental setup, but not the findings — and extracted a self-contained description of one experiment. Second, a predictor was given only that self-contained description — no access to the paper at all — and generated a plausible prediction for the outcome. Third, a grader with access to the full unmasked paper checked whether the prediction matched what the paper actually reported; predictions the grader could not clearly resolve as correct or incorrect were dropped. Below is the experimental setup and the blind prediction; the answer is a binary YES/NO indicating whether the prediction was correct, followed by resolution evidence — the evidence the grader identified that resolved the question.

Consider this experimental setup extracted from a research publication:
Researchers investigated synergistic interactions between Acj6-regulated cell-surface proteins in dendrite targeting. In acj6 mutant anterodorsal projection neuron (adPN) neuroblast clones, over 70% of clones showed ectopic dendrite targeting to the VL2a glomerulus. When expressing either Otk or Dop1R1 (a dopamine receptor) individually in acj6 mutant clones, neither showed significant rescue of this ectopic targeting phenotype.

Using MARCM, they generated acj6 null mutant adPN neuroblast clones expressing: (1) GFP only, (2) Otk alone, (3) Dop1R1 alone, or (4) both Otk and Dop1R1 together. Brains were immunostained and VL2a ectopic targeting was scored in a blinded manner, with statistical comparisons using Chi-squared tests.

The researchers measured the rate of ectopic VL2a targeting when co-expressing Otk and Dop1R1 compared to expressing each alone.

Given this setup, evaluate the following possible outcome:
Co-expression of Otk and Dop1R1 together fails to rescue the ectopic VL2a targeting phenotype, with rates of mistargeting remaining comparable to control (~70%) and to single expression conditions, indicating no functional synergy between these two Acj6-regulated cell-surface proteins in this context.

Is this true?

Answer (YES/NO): NO